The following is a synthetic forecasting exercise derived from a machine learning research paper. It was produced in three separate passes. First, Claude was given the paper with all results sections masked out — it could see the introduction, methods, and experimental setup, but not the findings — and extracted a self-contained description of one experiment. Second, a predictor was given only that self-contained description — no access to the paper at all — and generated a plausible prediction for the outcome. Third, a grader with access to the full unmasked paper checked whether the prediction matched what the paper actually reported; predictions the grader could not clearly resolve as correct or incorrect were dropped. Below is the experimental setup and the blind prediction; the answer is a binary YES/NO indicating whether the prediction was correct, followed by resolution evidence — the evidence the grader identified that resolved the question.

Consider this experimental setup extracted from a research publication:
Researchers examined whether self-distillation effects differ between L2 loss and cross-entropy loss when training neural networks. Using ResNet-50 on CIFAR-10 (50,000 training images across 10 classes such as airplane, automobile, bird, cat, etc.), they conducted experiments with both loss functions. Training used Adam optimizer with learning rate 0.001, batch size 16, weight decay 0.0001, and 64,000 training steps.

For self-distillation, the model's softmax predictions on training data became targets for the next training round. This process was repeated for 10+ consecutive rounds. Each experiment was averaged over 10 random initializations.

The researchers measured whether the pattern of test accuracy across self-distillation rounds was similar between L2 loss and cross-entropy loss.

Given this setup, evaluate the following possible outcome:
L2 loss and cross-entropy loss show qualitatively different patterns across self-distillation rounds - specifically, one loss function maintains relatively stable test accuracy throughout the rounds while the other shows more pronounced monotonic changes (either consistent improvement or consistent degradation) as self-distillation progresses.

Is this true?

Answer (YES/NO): NO